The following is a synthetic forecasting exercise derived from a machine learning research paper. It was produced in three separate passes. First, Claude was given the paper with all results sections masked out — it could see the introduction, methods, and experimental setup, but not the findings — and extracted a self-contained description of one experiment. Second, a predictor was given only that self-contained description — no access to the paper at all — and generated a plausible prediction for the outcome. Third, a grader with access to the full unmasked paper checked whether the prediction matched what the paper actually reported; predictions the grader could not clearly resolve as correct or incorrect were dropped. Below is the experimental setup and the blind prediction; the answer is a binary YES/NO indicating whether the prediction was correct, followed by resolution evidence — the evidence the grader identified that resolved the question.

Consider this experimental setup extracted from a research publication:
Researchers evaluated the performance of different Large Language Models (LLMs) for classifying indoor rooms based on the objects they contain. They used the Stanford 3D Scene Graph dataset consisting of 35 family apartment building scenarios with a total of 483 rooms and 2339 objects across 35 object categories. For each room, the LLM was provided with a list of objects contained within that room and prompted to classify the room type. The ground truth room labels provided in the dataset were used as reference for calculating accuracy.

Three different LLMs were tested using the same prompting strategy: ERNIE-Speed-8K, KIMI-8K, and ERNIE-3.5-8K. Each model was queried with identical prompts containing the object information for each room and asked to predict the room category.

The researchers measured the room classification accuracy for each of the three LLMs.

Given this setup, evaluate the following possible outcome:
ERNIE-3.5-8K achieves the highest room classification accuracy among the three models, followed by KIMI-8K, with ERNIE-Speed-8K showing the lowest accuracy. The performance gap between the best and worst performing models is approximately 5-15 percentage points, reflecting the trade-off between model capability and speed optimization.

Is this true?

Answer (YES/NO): YES